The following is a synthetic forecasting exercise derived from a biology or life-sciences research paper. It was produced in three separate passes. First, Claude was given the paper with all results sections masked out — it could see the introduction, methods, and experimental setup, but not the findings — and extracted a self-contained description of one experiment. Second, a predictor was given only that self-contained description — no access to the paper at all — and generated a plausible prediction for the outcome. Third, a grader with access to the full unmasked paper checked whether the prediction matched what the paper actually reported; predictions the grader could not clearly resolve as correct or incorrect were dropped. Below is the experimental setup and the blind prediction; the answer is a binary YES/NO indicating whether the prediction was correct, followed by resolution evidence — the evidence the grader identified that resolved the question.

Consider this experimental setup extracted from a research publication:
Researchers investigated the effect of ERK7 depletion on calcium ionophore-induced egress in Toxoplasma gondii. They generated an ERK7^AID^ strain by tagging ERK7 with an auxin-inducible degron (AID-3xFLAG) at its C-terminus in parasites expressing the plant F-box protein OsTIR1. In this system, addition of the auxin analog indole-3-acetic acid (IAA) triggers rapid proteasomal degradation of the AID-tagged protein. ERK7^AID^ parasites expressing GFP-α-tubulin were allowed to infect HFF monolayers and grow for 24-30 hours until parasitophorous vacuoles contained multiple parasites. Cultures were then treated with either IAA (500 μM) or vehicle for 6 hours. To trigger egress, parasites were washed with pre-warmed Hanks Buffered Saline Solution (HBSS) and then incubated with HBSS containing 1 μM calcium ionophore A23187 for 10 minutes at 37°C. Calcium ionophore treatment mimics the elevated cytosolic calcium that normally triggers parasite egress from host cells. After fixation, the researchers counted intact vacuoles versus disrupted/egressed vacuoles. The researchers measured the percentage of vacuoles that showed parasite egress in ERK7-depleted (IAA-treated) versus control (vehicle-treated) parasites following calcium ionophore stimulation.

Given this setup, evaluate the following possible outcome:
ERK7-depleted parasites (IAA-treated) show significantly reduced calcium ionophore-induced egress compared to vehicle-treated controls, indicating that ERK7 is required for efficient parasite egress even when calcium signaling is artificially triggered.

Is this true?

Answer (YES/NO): YES